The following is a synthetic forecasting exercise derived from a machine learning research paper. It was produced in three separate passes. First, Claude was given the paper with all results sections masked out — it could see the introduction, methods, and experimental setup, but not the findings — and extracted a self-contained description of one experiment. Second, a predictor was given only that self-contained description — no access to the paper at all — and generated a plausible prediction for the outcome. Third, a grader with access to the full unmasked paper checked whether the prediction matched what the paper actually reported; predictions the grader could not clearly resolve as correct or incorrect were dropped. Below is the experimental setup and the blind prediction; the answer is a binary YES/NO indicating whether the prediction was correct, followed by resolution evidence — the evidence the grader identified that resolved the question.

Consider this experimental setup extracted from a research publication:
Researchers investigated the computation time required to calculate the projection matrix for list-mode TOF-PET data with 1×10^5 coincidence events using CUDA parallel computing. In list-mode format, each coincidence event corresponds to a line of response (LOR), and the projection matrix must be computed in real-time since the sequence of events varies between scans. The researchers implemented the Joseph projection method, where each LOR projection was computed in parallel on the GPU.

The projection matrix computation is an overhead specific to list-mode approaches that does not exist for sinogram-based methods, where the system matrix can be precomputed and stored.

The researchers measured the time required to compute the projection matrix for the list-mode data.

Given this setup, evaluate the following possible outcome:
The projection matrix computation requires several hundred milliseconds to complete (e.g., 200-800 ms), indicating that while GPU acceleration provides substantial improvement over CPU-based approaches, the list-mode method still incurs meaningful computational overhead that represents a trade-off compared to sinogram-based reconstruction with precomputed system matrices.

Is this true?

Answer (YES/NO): NO